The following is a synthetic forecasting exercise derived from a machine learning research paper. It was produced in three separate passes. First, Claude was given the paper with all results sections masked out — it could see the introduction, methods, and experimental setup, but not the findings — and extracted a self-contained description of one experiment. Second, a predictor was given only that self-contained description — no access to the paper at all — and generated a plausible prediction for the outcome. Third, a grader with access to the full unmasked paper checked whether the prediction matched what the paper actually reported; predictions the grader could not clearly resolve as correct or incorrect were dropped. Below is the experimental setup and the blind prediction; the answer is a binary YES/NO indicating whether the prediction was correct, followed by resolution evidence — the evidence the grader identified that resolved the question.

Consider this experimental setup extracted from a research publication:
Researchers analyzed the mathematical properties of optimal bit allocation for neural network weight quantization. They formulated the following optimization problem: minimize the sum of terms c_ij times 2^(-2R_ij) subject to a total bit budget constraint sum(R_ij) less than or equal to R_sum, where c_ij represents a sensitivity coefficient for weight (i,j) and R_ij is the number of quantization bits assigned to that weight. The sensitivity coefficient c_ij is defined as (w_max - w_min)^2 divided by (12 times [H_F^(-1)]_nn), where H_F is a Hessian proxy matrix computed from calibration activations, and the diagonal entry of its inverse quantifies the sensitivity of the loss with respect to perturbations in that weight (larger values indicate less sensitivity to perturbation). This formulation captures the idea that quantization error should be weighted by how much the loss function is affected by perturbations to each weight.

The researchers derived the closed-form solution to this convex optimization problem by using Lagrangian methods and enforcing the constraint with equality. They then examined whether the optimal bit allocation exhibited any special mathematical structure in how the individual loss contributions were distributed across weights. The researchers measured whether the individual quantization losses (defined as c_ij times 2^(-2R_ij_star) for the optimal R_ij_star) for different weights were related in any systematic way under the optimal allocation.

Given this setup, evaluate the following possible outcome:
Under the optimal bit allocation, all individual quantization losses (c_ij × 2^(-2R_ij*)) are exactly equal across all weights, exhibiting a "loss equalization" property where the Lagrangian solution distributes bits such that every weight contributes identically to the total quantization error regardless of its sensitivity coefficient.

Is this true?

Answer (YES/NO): YES